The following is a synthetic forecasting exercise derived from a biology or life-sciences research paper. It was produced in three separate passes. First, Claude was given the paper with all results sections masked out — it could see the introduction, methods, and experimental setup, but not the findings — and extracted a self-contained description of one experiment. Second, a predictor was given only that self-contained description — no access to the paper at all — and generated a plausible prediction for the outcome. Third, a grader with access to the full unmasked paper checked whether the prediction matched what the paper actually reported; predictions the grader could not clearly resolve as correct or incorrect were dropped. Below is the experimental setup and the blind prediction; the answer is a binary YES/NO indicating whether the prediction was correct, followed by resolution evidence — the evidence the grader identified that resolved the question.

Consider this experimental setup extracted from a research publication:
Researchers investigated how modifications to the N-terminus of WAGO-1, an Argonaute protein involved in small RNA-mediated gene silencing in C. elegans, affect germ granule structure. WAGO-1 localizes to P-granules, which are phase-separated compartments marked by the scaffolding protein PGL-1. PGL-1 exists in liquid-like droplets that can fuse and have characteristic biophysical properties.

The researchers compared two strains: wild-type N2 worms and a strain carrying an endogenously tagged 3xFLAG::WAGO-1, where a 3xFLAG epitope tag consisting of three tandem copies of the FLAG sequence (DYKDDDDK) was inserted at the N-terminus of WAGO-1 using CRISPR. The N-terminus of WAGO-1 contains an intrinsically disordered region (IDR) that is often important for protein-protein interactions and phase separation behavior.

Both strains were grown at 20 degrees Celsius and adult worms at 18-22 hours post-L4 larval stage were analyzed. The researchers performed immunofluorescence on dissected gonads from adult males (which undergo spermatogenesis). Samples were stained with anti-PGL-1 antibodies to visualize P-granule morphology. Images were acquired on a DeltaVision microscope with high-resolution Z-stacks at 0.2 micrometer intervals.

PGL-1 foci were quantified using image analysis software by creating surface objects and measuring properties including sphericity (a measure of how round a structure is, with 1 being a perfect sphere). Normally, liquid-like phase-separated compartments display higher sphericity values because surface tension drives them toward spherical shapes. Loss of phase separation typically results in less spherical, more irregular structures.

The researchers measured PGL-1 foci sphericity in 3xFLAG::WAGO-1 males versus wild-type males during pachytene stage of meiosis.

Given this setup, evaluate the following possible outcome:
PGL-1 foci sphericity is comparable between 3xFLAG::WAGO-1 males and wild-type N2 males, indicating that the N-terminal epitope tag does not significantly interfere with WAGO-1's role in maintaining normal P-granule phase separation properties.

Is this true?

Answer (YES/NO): NO